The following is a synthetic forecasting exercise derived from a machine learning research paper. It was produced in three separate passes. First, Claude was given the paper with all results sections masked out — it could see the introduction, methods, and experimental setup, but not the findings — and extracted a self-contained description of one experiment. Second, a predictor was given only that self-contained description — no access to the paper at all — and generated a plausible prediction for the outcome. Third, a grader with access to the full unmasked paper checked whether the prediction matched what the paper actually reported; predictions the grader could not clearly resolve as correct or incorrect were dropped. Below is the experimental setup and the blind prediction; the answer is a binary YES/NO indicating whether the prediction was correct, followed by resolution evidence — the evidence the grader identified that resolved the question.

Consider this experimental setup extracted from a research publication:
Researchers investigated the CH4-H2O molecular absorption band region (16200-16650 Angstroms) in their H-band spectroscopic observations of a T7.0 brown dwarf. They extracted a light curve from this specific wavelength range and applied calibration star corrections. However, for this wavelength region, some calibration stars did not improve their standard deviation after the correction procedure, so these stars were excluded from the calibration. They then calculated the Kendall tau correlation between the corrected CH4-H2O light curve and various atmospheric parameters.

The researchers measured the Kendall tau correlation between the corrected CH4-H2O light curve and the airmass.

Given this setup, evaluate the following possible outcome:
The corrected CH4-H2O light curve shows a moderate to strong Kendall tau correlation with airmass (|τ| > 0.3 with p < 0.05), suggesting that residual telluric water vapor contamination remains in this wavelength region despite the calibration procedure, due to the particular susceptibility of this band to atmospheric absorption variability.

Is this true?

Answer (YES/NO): NO